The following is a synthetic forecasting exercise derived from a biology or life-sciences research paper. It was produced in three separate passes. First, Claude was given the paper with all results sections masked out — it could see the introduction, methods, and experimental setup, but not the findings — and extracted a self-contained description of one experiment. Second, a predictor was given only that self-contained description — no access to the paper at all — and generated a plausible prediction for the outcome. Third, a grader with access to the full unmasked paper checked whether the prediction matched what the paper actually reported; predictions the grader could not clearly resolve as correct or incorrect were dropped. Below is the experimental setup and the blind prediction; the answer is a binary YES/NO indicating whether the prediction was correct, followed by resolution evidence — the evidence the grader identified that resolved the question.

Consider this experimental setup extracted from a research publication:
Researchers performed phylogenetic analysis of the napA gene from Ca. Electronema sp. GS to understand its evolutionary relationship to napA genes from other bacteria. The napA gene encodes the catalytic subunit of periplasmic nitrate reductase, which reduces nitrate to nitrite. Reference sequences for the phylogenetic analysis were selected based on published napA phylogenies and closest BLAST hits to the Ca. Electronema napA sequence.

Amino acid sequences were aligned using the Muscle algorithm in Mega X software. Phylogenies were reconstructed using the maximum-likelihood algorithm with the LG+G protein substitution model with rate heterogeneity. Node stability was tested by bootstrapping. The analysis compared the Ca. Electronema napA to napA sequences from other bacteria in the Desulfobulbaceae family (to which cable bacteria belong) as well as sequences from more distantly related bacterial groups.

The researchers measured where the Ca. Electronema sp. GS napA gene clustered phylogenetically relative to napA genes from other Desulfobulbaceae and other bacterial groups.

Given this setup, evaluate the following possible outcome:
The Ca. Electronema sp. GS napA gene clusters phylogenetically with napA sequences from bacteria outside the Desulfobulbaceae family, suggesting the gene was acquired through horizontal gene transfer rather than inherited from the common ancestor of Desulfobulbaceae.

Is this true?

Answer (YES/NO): YES